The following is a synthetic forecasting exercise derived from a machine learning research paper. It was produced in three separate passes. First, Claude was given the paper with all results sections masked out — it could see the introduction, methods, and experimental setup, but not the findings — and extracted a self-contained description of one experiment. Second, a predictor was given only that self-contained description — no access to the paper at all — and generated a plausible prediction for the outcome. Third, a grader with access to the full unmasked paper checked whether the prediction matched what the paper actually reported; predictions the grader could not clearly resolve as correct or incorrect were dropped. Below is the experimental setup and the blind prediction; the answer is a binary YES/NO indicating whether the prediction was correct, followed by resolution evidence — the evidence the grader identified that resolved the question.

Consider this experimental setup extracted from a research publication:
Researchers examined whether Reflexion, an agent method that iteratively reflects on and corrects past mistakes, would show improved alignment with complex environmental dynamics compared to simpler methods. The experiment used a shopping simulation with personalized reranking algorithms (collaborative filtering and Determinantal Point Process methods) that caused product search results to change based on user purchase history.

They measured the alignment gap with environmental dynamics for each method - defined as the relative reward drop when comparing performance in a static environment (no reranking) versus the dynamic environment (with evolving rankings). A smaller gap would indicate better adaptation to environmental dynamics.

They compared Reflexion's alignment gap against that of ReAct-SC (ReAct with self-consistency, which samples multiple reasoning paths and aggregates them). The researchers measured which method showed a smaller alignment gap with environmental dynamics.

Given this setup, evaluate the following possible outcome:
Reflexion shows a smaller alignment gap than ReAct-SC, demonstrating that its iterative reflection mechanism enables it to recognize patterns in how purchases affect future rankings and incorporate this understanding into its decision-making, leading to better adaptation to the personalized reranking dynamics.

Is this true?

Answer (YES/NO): NO